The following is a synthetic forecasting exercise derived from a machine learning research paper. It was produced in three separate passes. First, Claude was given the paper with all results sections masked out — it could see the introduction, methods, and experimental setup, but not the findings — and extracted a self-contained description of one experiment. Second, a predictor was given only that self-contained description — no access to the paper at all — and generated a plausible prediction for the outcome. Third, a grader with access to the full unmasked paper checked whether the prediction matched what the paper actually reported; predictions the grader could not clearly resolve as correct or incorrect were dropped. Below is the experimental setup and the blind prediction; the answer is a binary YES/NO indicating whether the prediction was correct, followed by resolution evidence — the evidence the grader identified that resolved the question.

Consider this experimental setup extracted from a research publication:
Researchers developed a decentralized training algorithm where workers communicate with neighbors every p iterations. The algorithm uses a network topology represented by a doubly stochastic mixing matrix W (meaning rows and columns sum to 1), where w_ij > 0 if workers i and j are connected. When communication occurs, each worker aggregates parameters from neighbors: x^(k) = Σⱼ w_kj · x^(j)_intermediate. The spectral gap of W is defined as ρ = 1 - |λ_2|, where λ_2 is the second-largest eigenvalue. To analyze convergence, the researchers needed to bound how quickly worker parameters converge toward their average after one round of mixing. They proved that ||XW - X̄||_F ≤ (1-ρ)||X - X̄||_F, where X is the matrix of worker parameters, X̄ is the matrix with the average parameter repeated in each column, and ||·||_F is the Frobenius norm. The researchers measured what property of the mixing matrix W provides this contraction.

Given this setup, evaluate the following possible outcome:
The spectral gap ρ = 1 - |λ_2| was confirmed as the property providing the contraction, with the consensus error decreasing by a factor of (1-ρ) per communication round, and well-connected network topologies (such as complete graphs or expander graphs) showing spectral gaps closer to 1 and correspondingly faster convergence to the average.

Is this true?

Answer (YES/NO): NO